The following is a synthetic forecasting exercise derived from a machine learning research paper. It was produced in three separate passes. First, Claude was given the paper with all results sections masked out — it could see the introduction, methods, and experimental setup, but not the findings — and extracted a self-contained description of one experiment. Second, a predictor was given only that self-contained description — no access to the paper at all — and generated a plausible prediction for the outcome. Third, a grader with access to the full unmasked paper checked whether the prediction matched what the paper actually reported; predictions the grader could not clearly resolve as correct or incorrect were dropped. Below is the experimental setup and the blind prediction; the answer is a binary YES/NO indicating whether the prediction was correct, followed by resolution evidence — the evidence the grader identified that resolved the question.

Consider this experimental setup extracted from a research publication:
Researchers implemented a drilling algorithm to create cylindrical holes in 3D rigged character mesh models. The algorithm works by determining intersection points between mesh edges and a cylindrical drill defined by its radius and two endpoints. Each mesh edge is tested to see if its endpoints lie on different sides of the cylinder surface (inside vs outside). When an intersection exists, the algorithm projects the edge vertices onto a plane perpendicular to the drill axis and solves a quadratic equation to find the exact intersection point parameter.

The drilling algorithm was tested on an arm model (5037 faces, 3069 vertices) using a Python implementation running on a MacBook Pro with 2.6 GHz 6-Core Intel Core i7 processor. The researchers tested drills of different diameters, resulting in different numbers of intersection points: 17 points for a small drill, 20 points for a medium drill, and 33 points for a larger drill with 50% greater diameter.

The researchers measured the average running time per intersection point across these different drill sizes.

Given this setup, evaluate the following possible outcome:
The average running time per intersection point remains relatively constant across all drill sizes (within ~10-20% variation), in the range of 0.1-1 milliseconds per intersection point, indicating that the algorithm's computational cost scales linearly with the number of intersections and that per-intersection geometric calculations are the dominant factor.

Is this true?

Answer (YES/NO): NO